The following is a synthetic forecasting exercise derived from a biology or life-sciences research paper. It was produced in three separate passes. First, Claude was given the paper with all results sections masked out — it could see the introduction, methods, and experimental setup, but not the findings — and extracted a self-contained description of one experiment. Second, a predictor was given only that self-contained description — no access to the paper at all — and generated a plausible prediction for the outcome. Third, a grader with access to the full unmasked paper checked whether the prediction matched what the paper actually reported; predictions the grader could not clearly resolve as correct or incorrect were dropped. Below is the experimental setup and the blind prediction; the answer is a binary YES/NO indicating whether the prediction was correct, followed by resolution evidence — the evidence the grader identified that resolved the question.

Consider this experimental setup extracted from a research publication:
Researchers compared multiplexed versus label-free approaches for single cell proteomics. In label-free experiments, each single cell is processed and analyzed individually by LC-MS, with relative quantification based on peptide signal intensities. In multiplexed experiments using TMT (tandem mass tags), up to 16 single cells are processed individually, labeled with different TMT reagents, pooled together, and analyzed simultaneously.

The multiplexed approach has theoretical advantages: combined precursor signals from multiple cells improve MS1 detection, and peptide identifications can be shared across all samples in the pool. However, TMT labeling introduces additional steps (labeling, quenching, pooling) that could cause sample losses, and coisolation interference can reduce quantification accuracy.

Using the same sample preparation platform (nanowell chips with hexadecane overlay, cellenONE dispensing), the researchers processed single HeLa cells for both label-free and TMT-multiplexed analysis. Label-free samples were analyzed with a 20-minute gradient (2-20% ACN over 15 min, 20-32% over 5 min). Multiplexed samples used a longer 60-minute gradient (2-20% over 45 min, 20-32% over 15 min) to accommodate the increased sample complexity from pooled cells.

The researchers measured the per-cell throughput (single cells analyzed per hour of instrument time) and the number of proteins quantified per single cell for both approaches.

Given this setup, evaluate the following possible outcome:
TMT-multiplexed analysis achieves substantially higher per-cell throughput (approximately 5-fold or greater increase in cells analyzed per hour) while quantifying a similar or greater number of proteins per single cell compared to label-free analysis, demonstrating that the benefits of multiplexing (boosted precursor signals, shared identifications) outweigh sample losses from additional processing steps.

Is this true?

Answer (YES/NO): YES